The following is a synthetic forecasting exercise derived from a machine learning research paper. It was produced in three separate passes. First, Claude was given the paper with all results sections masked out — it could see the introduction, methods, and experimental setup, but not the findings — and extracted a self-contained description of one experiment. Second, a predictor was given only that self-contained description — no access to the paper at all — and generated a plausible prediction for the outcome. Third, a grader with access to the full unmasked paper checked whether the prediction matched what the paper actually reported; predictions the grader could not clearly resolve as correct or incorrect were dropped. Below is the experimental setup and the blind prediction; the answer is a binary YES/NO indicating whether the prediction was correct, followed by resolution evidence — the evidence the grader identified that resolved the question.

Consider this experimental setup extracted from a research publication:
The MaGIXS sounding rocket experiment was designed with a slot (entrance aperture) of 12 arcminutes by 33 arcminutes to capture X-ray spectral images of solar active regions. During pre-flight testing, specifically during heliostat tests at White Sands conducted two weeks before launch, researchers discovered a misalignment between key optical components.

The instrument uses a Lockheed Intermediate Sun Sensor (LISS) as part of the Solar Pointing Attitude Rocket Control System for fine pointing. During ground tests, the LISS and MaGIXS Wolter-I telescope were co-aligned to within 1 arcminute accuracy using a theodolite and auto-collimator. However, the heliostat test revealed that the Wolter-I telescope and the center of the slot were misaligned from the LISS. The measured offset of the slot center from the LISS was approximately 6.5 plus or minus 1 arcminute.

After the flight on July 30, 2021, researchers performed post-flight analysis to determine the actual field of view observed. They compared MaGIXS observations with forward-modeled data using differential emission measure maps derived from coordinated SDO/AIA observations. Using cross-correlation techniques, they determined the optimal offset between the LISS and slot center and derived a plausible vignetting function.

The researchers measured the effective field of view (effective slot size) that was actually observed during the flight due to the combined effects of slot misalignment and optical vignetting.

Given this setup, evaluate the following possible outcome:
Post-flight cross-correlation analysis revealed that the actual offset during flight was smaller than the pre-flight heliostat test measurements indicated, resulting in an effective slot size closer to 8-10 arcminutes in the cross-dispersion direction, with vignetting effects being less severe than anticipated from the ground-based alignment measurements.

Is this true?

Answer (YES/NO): NO